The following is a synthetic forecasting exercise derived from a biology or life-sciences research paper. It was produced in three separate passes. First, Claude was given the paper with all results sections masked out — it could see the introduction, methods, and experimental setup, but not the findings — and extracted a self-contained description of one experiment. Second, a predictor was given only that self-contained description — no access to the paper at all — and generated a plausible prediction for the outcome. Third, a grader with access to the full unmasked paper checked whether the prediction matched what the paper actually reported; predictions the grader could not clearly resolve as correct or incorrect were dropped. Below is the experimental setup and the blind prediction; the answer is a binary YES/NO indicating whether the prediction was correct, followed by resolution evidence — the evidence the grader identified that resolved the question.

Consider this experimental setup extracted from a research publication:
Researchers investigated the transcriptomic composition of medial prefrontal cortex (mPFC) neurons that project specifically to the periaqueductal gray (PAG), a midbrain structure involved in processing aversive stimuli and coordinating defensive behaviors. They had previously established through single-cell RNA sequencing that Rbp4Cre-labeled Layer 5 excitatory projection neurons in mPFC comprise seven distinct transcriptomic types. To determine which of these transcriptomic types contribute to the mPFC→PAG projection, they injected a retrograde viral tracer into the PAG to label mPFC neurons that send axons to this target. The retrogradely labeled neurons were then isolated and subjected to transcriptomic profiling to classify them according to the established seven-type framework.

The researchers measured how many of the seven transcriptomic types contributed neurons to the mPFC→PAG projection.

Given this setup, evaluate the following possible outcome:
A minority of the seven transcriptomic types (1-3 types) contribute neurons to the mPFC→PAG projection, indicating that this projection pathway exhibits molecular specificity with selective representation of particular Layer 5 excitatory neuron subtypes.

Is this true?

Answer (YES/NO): YES